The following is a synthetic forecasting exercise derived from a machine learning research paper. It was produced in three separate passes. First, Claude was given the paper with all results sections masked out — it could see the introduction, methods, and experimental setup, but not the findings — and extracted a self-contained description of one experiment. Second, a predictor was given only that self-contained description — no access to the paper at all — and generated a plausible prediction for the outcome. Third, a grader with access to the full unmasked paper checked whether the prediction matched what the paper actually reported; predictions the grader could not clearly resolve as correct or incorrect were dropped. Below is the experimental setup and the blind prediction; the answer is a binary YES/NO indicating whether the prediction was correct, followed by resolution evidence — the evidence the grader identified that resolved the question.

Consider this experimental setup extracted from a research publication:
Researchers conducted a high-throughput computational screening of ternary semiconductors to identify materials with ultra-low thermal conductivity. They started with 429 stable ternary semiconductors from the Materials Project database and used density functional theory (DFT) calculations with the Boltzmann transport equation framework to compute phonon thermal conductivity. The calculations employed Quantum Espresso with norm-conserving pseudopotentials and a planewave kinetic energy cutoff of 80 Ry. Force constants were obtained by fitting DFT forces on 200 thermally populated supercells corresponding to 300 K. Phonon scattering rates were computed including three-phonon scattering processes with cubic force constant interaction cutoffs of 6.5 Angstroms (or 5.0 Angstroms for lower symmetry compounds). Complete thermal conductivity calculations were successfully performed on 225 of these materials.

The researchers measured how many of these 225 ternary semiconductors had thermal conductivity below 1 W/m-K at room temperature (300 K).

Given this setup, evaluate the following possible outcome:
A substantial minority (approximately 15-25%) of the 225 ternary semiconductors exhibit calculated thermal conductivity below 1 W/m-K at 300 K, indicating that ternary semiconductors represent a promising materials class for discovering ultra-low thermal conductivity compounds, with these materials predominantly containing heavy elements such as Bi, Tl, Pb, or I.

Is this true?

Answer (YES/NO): NO